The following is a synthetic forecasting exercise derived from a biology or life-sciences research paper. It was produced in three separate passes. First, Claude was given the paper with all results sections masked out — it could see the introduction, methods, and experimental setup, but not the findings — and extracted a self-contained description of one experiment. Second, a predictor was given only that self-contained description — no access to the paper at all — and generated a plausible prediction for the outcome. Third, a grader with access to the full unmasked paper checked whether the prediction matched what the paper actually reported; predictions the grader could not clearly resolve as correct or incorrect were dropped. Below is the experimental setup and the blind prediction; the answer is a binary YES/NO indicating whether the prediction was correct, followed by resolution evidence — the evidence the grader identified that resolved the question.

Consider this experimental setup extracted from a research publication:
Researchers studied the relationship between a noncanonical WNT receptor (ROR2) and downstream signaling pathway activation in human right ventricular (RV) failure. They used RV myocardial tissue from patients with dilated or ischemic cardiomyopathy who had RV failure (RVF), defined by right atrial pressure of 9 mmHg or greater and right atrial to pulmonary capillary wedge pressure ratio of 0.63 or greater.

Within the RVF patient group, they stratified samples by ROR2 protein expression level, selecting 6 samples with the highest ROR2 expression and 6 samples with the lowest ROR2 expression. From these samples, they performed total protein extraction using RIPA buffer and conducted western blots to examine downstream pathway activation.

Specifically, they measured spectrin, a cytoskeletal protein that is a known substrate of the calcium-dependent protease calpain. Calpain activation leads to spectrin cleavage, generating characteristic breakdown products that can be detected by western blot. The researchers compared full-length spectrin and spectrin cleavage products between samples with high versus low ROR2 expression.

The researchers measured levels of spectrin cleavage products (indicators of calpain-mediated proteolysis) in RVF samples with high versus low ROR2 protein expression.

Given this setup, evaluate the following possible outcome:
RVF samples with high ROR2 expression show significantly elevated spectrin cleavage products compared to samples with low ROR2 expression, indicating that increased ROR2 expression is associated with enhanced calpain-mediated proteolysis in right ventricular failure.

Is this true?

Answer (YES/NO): YES